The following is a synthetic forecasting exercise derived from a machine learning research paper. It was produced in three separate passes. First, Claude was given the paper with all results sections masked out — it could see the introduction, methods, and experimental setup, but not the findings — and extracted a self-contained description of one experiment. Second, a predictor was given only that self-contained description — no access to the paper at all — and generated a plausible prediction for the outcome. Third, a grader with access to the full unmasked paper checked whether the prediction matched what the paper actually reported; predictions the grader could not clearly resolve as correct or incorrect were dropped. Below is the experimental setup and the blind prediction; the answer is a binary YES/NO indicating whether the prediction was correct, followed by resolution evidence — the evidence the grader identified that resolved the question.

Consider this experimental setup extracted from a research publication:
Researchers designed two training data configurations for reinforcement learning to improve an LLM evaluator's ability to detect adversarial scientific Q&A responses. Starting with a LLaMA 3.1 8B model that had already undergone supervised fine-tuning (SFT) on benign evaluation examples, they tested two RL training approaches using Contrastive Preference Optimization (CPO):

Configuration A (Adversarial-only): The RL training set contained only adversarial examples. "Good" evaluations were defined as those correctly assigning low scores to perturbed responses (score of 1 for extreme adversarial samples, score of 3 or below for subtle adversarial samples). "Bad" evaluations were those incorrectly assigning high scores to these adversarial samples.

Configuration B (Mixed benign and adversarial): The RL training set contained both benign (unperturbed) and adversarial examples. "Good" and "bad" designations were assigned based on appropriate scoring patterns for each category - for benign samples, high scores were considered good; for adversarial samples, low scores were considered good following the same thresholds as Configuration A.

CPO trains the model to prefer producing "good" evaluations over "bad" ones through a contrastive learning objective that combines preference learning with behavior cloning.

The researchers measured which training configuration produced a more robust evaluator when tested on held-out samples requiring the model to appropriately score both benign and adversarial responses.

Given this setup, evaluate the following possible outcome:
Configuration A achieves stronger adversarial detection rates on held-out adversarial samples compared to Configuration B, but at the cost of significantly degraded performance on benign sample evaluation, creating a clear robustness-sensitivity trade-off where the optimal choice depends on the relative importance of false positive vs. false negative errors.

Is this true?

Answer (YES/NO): NO